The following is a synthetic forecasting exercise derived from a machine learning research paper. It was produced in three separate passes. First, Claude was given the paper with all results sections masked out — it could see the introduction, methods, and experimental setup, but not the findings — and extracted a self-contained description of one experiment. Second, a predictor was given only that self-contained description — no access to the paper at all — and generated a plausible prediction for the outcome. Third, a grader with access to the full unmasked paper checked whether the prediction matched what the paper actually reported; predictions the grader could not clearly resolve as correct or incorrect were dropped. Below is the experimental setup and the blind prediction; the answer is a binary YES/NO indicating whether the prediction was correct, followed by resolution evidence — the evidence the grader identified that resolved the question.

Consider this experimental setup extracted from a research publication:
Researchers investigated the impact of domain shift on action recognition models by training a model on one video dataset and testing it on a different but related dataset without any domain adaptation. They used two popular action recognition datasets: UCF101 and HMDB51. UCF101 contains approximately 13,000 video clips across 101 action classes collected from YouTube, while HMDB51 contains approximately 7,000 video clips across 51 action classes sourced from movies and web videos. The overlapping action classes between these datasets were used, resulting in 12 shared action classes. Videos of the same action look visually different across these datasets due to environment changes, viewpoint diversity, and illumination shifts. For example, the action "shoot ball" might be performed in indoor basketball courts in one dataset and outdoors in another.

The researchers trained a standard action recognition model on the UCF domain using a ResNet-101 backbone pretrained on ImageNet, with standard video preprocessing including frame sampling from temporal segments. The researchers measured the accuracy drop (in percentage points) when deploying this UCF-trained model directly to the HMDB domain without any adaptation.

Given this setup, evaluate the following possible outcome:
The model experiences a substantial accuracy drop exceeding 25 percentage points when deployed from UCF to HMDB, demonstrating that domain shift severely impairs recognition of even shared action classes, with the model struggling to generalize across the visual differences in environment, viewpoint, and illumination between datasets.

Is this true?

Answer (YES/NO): NO